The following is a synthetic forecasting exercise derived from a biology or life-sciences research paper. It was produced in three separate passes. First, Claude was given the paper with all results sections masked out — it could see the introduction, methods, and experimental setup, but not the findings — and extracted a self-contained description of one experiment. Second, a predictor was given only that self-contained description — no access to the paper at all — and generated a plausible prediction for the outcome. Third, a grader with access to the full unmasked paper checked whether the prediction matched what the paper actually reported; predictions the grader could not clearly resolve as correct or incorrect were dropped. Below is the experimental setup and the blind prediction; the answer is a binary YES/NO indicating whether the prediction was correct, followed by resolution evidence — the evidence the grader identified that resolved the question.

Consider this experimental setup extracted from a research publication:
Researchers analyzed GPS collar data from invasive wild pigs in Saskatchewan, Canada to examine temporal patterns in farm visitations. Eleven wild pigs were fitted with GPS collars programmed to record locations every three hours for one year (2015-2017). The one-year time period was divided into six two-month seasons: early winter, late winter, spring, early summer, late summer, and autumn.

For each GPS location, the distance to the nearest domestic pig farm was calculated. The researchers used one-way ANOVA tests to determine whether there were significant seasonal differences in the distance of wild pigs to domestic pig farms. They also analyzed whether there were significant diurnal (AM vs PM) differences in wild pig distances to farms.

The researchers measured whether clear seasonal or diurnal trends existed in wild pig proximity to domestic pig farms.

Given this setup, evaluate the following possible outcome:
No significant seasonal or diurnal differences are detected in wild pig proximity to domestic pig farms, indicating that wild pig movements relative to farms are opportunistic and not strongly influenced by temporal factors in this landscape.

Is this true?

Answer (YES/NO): NO